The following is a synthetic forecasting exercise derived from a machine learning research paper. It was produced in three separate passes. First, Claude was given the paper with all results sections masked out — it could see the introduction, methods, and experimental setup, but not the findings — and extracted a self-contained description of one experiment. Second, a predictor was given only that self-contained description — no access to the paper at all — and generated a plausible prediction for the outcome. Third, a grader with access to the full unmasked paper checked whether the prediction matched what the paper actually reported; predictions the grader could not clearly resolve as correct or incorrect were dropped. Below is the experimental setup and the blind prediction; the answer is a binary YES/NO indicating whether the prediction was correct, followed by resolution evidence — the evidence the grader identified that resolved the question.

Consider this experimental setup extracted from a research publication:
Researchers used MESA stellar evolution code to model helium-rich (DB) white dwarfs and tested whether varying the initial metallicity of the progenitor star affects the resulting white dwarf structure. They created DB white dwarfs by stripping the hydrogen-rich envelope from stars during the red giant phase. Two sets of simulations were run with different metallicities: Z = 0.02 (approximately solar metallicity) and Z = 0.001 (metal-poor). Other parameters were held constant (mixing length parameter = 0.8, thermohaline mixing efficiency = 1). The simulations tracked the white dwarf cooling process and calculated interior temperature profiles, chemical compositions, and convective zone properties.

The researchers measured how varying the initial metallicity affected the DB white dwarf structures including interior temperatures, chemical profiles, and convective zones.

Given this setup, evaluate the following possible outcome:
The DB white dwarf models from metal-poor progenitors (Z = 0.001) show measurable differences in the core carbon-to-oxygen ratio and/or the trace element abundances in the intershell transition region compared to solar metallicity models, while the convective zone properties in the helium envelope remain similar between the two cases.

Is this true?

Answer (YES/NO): NO